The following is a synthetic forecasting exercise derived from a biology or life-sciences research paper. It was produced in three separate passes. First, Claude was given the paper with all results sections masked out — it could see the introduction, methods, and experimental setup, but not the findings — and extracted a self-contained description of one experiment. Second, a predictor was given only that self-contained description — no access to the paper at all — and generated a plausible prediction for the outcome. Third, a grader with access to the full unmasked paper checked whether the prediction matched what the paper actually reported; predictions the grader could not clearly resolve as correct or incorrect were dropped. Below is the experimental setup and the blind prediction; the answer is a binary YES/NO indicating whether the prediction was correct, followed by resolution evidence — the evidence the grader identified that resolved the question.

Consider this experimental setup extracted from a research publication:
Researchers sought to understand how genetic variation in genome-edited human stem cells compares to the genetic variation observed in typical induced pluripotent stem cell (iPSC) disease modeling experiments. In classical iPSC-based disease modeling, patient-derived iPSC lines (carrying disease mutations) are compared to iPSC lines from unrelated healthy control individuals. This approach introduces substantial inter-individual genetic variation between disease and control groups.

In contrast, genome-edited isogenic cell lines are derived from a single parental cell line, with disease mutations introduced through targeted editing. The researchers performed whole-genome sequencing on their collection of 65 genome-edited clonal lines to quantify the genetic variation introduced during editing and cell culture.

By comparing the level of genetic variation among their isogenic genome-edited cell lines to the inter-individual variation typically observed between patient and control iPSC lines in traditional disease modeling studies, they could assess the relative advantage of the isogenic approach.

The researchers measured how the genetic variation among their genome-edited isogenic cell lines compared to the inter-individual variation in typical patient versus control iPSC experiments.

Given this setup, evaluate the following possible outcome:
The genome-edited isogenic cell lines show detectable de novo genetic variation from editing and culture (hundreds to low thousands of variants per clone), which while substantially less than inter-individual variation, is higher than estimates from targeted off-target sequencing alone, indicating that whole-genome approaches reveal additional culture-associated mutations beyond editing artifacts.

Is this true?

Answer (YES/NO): YES